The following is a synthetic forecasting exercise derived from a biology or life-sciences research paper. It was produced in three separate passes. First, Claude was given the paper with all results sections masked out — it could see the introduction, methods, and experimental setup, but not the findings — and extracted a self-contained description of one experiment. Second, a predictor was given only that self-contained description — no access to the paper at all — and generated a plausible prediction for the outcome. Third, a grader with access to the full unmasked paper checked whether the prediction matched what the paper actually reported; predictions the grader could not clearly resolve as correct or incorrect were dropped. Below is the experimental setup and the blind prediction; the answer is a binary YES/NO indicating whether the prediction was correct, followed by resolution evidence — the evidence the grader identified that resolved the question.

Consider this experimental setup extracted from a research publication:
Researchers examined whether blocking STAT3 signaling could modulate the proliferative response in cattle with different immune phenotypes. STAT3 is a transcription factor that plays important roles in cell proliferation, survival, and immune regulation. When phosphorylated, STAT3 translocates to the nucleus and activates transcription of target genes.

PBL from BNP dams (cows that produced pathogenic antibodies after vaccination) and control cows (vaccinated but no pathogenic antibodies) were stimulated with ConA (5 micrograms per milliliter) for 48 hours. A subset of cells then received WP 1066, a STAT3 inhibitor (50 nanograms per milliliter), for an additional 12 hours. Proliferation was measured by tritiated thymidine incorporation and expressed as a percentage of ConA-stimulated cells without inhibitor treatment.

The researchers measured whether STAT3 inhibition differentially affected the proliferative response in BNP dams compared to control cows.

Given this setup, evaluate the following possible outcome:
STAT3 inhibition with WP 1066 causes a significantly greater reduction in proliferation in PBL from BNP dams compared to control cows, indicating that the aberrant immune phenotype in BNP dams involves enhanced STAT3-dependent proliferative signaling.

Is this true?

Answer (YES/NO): YES